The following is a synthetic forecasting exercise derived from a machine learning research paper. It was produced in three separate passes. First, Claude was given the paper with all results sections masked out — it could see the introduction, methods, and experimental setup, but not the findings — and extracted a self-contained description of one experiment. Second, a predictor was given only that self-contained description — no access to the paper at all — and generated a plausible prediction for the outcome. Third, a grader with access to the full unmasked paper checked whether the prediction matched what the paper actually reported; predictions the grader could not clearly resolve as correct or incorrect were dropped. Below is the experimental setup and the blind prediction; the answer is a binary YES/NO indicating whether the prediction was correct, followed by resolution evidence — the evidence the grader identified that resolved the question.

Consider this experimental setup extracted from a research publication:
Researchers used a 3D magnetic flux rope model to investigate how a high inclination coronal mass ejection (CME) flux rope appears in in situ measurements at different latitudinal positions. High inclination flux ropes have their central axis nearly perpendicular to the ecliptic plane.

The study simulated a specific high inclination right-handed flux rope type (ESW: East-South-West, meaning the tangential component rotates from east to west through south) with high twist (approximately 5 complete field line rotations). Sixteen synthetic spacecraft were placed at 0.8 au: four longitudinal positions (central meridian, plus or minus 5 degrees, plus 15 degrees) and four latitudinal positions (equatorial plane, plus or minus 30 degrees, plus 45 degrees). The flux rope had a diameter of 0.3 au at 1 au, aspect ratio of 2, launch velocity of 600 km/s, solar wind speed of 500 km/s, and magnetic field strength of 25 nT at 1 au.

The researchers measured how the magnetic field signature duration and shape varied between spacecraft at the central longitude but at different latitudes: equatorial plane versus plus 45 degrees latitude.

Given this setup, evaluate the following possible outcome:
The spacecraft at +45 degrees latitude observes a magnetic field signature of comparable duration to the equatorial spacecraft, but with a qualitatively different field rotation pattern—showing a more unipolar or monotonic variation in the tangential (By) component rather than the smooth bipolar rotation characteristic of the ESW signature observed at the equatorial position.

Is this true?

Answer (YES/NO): NO